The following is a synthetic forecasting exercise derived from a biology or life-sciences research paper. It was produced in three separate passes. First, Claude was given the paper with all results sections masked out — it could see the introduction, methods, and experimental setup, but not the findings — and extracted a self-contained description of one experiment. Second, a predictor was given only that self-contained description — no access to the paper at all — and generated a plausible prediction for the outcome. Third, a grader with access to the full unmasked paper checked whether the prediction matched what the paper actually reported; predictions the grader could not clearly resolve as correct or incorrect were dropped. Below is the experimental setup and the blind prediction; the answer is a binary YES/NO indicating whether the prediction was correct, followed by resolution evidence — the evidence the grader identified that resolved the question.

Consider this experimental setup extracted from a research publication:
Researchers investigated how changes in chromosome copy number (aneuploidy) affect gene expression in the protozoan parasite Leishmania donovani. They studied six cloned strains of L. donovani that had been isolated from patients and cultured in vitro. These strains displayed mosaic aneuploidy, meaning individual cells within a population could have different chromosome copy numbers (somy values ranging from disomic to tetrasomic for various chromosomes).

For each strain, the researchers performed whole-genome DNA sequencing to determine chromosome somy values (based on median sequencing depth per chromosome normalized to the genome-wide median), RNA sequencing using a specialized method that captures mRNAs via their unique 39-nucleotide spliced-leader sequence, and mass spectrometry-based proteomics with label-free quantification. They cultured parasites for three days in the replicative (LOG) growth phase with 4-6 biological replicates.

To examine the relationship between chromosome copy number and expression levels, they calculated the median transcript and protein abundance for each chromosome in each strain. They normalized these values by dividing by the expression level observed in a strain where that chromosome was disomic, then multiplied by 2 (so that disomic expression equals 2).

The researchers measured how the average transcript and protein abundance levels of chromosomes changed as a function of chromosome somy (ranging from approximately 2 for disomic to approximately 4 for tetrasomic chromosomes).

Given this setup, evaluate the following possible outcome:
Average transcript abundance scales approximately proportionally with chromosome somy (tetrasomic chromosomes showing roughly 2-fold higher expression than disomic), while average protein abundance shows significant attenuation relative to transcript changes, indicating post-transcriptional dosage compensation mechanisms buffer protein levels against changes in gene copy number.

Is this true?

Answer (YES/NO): YES